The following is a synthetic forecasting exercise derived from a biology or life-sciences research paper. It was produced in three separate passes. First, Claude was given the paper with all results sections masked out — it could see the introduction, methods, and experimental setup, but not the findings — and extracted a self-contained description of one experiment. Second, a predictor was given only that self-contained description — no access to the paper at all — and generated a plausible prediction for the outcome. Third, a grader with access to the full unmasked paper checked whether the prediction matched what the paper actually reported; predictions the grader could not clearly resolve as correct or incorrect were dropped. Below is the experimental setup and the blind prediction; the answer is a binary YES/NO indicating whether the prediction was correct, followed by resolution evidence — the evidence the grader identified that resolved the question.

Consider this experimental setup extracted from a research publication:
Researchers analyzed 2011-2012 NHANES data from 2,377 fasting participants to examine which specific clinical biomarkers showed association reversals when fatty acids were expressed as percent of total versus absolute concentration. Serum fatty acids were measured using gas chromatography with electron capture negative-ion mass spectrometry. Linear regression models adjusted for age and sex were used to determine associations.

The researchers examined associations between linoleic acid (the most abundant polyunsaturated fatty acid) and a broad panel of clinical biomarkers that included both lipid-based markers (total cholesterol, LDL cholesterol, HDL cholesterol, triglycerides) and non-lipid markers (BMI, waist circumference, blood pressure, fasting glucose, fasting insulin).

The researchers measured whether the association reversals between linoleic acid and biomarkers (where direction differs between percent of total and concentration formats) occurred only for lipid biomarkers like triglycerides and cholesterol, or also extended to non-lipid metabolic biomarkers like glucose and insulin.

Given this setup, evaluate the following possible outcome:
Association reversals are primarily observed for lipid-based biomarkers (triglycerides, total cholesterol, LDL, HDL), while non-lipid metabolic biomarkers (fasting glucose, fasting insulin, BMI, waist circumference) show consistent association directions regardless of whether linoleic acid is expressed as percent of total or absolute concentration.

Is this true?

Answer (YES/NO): NO